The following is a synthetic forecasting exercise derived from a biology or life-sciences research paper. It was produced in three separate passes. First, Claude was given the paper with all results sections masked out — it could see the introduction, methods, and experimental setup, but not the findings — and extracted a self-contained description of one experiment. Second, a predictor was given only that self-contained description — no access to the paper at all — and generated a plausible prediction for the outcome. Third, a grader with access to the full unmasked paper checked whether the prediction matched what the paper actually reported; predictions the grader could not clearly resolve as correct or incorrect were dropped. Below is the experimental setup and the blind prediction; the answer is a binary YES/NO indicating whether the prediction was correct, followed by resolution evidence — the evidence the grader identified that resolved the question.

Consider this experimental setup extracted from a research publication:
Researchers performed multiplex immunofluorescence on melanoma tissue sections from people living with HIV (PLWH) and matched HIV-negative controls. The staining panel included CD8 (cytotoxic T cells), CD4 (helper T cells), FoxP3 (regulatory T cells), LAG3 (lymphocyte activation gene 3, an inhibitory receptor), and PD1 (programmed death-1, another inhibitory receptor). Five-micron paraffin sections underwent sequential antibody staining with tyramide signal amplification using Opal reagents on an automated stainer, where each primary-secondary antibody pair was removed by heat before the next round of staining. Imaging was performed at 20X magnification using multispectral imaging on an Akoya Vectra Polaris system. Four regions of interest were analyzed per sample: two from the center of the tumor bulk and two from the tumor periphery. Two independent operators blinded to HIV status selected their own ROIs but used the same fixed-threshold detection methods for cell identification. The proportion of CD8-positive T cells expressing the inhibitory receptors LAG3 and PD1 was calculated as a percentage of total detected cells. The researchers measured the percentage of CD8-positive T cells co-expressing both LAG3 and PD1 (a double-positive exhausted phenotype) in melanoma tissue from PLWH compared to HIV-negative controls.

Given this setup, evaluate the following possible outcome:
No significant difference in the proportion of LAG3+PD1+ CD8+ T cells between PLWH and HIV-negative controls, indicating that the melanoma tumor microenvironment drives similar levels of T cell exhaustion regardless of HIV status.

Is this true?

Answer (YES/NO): NO